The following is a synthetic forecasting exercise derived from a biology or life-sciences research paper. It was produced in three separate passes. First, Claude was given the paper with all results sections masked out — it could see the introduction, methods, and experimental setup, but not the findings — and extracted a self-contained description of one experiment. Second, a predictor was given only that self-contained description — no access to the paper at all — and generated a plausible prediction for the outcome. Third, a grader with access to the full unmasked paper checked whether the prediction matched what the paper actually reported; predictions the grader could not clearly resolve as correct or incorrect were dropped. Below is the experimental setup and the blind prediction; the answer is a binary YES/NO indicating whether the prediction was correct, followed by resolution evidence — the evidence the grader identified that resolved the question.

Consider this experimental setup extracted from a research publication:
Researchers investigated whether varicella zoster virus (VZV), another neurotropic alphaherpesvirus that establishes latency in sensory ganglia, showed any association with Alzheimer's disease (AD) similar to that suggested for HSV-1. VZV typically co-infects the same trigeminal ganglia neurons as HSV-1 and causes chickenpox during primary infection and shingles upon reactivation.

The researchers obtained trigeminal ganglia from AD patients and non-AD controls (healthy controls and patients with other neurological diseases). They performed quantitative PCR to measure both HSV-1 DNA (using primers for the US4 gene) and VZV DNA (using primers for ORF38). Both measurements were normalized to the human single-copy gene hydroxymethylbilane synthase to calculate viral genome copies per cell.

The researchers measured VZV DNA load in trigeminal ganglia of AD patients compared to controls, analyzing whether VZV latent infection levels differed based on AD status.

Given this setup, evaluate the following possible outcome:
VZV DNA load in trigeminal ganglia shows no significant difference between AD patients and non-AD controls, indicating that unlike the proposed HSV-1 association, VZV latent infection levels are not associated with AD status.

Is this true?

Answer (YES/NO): YES